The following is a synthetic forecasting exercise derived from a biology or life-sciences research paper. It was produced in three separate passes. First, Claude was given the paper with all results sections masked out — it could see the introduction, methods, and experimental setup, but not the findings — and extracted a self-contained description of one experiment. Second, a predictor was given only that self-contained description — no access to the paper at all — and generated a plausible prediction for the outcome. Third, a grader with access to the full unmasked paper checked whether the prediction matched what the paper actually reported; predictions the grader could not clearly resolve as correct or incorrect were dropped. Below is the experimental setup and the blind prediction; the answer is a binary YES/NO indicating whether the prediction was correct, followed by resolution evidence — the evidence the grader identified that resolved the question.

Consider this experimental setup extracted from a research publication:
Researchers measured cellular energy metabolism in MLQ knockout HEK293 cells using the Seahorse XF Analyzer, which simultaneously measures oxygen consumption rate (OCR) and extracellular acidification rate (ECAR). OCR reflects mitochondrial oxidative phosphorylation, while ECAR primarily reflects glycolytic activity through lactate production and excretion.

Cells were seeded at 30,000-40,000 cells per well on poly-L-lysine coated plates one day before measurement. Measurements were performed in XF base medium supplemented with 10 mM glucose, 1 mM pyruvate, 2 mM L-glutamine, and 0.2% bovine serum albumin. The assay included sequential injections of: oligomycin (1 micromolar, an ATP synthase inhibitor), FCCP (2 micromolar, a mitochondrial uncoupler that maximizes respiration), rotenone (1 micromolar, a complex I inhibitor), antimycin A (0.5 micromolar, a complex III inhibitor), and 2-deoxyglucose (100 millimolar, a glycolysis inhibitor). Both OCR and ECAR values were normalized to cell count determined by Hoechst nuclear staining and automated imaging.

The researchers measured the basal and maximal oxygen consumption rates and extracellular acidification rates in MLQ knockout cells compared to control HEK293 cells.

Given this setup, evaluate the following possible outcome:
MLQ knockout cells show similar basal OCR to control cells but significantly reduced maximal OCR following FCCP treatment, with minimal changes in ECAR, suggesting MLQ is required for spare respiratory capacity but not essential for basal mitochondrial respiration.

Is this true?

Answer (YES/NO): NO